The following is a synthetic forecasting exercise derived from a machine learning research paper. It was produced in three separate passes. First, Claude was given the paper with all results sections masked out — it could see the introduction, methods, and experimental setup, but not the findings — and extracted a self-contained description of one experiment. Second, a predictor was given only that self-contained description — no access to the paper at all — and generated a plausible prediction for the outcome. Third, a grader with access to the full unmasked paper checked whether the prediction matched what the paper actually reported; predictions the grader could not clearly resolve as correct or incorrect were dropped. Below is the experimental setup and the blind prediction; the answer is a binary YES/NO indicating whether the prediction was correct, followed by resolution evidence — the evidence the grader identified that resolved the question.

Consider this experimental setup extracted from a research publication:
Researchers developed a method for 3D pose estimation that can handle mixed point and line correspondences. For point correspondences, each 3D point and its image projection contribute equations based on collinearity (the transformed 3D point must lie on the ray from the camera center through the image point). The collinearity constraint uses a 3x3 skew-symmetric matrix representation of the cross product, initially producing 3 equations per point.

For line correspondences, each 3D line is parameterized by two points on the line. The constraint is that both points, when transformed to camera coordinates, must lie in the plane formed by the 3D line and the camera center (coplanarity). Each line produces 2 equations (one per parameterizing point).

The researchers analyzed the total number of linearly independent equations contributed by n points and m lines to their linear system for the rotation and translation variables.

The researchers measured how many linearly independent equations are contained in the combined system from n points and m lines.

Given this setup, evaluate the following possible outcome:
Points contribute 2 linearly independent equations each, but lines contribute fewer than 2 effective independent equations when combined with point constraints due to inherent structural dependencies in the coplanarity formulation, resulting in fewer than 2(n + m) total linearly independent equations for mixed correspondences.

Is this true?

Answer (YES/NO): NO